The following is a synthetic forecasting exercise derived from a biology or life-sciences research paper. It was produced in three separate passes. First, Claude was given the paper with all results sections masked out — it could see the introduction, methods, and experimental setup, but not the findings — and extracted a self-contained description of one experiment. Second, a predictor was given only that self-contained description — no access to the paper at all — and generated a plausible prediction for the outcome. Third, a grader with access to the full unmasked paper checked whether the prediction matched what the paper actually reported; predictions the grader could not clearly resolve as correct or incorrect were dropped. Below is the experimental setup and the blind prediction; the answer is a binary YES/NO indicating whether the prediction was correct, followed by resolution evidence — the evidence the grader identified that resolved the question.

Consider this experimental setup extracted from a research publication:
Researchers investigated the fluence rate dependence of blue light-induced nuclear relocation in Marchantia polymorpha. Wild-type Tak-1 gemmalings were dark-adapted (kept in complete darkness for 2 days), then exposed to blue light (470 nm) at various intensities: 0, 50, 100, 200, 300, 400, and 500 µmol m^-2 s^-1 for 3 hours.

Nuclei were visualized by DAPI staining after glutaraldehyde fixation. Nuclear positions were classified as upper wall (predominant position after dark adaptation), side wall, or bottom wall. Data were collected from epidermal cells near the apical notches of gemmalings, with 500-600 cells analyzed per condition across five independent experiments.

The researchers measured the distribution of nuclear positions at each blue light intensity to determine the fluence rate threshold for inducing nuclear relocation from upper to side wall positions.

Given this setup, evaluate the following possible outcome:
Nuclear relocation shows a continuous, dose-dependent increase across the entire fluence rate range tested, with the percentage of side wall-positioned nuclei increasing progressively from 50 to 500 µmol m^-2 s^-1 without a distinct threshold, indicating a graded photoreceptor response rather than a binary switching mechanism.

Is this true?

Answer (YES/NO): NO